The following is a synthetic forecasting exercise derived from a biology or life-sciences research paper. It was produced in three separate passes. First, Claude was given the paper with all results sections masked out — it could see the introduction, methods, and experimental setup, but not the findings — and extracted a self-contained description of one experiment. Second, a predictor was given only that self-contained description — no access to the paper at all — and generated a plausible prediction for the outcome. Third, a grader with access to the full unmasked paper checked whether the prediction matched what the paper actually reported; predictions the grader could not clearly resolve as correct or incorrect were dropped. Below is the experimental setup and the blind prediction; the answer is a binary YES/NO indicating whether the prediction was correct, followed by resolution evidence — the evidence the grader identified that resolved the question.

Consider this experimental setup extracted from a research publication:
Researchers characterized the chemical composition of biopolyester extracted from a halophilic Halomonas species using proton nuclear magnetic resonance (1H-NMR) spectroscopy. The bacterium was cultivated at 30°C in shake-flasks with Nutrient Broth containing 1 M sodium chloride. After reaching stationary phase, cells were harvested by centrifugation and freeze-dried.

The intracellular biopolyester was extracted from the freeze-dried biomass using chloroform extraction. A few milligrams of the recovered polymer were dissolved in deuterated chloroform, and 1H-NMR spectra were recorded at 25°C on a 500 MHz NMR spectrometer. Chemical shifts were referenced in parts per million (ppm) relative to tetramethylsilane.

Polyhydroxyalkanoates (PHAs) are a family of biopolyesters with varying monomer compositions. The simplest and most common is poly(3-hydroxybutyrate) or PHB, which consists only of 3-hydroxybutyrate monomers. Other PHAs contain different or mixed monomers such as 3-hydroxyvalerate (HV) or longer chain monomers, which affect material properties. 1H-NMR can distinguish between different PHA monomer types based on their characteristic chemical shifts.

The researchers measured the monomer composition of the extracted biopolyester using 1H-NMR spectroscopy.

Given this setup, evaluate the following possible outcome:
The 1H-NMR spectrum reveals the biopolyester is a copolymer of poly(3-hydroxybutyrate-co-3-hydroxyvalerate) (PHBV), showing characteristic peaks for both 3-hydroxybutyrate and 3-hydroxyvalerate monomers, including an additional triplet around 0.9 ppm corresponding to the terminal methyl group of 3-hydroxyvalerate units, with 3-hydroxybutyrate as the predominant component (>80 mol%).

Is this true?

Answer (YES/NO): NO